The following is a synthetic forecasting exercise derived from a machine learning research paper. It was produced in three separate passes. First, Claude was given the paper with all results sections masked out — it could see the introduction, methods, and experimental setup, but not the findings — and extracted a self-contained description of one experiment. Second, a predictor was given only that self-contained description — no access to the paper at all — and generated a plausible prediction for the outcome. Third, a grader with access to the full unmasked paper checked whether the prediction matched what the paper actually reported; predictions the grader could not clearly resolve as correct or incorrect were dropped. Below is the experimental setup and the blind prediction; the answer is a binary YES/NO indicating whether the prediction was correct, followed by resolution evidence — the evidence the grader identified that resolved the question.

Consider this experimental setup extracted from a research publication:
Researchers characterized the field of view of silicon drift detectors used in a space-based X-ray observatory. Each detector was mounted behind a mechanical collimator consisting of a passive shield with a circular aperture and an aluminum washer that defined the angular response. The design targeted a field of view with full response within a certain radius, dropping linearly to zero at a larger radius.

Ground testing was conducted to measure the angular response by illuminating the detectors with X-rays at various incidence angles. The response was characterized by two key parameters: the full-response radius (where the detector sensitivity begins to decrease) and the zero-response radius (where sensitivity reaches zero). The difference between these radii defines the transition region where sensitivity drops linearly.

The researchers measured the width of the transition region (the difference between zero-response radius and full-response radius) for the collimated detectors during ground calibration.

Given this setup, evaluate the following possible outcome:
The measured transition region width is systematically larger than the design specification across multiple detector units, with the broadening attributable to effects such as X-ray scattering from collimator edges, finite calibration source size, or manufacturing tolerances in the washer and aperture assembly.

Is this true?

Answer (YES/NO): NO